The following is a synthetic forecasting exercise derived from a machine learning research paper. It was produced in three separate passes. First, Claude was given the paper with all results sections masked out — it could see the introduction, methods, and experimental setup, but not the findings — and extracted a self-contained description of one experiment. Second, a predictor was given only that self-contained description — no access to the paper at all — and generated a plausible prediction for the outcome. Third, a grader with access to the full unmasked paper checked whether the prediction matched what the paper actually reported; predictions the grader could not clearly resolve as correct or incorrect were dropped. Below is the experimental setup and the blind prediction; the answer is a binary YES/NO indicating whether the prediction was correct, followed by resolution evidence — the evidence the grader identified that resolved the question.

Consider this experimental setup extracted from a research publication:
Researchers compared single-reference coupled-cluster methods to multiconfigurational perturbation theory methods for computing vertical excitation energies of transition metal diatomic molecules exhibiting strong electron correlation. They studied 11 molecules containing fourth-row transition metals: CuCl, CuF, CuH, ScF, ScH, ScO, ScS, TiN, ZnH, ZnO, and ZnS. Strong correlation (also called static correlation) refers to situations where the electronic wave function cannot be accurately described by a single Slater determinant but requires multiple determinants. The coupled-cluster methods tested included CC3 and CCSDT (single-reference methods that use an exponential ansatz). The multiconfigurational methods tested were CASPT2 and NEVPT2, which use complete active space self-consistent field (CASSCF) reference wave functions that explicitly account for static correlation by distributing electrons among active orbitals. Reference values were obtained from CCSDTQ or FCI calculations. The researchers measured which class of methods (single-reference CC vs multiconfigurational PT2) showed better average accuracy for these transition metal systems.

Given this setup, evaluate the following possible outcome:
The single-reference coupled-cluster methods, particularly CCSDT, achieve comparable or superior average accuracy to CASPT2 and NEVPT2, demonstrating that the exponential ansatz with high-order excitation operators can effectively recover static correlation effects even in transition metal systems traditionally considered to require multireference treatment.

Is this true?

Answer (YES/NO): YES